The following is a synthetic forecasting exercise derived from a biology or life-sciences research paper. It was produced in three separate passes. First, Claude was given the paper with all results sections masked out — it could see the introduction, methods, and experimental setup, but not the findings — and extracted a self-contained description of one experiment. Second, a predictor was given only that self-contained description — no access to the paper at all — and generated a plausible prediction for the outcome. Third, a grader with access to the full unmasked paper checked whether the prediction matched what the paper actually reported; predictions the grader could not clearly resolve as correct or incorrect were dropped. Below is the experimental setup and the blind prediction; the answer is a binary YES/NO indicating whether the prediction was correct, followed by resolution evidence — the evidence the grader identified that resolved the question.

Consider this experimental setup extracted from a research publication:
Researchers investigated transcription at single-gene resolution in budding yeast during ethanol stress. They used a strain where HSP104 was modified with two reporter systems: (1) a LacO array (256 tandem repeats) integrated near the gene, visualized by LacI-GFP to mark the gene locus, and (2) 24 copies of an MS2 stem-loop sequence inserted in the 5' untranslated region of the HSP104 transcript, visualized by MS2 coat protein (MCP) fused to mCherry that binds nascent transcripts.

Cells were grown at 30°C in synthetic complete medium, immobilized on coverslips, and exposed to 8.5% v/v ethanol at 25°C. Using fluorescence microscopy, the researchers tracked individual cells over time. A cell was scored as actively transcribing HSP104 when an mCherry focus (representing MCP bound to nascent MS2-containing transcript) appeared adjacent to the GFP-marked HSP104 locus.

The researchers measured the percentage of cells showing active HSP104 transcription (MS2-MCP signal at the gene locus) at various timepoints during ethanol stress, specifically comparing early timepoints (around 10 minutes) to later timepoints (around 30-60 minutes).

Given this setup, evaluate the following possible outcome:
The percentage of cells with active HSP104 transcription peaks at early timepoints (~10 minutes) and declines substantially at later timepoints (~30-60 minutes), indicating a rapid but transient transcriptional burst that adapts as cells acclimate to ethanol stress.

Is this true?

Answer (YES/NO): NO